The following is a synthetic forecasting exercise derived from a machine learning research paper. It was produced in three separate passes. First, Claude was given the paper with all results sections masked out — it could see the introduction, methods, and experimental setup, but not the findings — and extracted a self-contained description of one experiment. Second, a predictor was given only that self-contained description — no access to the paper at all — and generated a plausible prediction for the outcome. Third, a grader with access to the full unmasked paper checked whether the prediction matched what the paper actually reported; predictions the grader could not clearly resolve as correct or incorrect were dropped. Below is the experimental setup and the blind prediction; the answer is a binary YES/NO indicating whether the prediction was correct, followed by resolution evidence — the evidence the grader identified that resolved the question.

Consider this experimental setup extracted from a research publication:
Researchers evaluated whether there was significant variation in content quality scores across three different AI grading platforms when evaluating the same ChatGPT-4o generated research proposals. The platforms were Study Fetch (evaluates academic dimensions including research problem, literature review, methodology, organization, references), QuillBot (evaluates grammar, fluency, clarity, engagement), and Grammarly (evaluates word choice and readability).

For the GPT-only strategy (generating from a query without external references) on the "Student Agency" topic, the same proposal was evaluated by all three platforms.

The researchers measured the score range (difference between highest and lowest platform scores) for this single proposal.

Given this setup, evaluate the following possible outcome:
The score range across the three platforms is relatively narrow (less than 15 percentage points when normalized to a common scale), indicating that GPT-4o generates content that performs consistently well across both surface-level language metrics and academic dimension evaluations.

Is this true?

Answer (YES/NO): NO